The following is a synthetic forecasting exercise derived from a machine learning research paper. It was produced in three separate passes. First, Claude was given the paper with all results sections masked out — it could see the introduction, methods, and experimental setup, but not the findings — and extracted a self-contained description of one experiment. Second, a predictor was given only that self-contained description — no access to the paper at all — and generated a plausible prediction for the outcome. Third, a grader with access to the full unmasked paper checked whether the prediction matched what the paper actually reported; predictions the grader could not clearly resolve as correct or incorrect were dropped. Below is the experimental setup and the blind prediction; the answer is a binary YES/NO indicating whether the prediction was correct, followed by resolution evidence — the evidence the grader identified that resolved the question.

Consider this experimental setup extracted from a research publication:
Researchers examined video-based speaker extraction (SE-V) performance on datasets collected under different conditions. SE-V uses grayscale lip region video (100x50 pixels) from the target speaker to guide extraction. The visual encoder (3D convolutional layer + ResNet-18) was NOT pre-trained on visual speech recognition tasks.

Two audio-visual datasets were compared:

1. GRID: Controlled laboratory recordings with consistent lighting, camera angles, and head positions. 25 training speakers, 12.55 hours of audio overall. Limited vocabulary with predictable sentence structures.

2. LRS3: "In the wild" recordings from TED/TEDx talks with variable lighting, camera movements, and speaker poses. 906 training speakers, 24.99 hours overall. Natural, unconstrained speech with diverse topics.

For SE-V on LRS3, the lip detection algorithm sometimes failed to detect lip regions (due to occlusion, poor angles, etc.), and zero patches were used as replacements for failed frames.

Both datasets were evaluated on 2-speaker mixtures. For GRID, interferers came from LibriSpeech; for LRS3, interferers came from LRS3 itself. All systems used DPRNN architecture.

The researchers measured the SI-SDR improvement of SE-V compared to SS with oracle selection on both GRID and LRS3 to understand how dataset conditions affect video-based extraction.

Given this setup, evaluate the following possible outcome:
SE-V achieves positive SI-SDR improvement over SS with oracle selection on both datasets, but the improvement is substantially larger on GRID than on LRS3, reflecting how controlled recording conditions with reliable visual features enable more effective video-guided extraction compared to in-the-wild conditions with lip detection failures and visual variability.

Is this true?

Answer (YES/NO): NO